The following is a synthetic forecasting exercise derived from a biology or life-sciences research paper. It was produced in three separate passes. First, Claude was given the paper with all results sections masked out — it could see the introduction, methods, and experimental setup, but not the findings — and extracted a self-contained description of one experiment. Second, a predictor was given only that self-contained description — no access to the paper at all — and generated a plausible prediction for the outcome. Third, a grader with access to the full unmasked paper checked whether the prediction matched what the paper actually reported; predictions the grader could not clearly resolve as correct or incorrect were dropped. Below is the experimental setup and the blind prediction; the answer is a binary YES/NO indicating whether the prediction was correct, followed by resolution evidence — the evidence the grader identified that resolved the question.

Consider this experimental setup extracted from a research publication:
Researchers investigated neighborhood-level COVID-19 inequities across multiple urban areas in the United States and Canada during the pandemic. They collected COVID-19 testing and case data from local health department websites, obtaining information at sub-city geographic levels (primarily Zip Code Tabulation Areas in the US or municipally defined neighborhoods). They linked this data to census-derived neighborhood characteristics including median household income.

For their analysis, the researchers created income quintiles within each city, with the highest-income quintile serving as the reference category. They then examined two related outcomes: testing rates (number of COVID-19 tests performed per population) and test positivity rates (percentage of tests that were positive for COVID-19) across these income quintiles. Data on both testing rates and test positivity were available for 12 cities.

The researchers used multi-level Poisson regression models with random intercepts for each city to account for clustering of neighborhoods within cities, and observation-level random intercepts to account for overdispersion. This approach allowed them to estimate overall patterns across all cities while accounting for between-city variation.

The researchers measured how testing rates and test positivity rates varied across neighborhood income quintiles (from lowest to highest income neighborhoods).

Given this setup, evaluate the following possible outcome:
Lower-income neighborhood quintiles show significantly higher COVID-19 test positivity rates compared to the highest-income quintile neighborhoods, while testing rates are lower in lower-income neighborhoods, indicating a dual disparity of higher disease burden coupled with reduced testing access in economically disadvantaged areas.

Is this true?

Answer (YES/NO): NO